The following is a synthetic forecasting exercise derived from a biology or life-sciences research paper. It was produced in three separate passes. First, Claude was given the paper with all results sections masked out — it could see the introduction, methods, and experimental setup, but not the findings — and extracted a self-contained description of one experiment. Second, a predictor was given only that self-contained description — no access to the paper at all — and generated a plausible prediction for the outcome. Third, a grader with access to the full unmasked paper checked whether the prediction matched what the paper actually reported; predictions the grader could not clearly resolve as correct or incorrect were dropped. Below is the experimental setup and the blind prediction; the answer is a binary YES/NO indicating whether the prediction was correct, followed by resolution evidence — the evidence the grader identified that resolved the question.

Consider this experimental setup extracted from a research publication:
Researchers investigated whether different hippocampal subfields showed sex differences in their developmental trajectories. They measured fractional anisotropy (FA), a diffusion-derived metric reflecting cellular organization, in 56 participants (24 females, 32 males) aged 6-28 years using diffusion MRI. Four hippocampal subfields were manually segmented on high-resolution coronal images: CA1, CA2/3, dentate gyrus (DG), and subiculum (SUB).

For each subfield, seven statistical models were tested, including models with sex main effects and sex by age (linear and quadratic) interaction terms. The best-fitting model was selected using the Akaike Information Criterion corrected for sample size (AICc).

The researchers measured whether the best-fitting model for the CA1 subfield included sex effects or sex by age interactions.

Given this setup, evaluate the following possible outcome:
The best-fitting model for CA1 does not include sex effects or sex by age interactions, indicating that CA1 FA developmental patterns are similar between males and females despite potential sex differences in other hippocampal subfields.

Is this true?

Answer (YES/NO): YES